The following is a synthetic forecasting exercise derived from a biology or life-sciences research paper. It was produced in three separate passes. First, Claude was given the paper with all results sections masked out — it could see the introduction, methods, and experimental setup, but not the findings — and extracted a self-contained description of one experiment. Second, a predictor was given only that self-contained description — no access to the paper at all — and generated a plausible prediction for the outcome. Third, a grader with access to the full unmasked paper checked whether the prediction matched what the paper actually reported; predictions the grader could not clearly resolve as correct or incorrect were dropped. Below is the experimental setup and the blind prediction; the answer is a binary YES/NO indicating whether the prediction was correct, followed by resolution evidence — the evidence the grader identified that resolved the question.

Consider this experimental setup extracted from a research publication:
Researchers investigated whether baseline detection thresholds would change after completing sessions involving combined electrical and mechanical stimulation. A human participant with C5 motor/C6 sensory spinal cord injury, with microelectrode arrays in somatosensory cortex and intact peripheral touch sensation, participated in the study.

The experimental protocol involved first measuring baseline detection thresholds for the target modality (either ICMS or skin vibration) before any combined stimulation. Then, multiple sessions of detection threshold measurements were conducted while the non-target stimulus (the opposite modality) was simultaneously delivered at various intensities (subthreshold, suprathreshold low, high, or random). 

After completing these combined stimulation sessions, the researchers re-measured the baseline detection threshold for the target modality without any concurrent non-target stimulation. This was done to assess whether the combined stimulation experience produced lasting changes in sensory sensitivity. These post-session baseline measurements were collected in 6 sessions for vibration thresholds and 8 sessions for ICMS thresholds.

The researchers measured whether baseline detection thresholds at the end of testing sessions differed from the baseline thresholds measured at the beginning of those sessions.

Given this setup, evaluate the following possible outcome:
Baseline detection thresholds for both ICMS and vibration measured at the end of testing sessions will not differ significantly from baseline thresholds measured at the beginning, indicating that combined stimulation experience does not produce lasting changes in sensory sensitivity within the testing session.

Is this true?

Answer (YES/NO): YES